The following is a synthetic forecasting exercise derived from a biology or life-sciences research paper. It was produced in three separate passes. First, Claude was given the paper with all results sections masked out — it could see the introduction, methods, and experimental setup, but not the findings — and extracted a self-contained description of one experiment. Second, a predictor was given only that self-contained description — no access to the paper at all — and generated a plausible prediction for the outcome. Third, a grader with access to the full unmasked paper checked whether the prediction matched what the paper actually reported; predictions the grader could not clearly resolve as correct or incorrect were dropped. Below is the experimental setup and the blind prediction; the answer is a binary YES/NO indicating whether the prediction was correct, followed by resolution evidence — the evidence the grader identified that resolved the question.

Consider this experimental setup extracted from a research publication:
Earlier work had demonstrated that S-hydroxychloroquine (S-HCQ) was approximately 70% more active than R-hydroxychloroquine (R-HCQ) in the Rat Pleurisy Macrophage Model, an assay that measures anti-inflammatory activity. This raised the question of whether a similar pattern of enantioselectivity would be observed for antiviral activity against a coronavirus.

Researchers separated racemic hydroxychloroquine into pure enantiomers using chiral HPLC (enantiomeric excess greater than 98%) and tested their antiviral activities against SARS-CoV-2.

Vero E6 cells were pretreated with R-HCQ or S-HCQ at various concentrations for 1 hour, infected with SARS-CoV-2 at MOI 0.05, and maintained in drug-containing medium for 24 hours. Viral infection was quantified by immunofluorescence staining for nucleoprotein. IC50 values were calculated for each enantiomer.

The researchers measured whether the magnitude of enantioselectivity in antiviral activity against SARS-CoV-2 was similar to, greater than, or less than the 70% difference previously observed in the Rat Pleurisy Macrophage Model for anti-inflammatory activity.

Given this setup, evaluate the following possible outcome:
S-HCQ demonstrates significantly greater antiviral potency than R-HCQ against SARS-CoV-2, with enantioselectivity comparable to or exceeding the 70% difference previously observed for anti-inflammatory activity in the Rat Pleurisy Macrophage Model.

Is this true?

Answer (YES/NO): YES